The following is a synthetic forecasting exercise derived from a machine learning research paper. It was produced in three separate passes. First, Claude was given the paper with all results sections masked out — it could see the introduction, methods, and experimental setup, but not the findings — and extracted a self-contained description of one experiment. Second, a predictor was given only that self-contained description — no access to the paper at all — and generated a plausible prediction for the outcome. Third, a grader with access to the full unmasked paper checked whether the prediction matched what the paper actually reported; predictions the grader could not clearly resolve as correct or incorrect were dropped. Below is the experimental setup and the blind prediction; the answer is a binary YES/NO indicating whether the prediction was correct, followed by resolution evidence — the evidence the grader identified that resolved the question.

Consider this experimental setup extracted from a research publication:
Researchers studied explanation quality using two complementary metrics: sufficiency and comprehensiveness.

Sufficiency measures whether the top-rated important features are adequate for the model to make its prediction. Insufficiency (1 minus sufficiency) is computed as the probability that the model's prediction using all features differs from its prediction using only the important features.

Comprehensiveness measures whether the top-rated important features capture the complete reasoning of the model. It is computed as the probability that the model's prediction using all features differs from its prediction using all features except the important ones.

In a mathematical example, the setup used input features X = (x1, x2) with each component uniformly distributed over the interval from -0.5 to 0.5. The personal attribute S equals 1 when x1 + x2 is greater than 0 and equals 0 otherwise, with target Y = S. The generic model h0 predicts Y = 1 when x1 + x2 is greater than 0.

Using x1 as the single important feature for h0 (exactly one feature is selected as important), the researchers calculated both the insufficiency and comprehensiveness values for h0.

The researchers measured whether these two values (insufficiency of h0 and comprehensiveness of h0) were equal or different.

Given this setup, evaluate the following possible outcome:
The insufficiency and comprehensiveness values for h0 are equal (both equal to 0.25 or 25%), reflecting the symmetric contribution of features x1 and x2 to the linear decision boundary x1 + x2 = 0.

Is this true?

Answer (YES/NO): YES